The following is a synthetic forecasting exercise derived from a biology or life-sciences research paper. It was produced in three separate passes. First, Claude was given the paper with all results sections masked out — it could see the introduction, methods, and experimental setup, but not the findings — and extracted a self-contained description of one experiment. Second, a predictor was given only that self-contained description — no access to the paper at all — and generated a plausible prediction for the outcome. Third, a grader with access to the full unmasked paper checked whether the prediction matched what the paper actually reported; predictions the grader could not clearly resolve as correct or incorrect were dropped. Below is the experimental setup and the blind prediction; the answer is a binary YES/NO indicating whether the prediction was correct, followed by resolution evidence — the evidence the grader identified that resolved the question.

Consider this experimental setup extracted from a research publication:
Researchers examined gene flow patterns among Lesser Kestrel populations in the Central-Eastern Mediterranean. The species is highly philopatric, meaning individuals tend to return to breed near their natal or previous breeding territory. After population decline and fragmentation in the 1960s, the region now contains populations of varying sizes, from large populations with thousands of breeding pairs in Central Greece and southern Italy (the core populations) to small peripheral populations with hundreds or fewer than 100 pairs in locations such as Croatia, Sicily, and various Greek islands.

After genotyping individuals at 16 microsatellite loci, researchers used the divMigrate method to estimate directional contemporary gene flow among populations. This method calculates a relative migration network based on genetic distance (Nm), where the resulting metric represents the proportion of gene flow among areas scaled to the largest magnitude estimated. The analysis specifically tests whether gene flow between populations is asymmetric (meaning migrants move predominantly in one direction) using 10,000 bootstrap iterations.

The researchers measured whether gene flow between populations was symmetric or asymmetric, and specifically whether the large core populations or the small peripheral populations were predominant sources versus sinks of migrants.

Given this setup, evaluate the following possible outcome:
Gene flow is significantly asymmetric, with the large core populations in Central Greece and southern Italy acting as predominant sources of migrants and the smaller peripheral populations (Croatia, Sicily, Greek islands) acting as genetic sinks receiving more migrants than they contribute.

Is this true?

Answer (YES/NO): NO